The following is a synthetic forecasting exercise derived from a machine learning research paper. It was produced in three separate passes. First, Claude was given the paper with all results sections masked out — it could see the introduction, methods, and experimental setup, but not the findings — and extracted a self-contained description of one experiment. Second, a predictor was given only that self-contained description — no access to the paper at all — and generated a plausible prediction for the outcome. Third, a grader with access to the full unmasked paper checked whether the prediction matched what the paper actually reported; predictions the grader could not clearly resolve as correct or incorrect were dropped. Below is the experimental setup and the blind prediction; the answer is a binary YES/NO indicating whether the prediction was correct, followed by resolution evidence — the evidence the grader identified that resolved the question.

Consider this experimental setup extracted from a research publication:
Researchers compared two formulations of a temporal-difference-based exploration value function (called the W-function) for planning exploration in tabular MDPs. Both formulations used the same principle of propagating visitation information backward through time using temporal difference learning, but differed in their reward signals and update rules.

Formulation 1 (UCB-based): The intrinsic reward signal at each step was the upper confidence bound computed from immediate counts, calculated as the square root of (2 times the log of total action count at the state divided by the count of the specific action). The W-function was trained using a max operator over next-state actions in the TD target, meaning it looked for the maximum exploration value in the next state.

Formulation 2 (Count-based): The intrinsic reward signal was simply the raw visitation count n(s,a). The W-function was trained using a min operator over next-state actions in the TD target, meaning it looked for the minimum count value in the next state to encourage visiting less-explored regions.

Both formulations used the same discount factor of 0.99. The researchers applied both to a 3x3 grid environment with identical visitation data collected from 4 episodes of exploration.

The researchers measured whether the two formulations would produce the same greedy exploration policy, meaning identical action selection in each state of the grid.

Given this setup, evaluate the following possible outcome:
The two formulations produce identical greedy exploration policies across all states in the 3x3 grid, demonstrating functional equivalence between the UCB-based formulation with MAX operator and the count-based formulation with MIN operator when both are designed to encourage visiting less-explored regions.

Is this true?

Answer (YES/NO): YES